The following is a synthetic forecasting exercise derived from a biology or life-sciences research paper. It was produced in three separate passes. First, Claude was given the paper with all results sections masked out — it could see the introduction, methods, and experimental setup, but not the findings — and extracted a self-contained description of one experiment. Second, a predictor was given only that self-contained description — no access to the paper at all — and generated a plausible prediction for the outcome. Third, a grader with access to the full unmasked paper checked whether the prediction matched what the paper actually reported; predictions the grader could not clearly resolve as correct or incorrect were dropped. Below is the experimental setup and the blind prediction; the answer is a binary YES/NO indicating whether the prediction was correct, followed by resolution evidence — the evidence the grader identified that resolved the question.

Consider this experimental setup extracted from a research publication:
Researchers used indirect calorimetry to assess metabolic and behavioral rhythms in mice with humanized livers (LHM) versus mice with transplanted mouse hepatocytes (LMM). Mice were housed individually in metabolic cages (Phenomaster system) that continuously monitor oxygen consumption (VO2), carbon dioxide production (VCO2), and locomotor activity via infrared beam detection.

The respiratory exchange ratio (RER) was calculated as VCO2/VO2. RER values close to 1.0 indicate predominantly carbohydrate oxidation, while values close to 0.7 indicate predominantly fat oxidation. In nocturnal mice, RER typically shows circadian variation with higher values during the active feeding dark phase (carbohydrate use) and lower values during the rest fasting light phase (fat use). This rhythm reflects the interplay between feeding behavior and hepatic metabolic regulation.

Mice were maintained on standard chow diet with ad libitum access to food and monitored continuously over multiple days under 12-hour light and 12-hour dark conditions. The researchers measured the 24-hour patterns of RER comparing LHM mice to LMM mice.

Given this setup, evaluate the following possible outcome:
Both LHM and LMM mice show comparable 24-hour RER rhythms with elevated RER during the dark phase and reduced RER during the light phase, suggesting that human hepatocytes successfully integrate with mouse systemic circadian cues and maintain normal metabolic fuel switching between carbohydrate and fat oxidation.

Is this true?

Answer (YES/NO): NO